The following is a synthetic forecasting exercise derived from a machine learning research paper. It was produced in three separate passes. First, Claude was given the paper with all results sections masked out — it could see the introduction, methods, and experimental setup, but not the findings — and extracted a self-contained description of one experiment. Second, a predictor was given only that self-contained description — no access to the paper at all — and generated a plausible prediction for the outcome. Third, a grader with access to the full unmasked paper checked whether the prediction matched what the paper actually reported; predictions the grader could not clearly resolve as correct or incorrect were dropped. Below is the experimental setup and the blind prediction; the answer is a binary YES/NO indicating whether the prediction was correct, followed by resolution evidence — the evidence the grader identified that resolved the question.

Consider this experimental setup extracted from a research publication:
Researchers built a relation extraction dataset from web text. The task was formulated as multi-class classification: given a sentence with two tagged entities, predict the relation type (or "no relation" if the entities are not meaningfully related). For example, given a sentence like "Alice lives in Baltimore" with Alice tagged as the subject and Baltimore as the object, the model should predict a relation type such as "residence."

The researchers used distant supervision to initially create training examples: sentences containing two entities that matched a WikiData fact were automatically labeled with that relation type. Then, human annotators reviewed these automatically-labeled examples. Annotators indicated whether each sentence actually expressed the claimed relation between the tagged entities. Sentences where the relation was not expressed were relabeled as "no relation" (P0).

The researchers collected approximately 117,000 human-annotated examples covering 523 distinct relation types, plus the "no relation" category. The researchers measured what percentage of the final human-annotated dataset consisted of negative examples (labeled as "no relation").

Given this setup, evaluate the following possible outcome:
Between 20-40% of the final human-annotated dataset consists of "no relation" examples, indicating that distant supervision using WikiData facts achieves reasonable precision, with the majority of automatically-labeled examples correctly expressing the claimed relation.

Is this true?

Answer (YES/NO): NO